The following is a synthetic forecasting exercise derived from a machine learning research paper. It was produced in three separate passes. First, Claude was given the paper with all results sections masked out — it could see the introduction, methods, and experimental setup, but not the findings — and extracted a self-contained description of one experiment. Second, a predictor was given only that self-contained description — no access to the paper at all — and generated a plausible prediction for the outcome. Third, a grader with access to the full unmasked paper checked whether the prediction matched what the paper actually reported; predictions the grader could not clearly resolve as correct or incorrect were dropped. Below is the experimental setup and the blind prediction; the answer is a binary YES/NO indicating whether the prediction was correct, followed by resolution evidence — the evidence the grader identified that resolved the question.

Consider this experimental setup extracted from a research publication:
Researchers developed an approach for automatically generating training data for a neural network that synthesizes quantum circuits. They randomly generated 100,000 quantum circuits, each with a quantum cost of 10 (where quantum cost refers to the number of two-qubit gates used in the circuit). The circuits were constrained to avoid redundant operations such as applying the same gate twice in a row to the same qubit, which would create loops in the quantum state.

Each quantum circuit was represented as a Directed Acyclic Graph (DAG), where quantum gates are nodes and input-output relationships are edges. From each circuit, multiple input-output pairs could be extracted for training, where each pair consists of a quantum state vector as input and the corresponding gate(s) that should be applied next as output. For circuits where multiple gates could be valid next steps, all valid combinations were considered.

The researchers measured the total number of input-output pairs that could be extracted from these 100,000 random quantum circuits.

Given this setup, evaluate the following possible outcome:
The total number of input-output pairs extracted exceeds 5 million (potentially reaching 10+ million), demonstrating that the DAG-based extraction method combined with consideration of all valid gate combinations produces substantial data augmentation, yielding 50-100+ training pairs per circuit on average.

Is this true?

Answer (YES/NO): NO